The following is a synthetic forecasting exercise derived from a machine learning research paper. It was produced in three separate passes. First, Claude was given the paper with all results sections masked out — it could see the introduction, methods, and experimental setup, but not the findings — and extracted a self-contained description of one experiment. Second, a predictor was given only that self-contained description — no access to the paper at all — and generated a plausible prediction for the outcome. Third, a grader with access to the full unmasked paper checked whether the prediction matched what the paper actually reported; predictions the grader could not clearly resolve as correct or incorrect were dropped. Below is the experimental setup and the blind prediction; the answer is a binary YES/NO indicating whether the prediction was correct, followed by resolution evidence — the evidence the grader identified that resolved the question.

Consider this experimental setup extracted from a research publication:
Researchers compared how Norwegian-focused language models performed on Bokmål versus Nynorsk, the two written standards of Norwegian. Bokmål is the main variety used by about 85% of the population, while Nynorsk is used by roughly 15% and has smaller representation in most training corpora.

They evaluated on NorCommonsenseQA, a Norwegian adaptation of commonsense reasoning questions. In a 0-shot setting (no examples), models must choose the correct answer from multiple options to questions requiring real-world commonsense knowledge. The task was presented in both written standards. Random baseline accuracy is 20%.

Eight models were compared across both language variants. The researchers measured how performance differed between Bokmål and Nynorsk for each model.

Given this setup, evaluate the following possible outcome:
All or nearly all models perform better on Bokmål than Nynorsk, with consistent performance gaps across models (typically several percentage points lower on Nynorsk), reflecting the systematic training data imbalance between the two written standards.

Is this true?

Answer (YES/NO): NO